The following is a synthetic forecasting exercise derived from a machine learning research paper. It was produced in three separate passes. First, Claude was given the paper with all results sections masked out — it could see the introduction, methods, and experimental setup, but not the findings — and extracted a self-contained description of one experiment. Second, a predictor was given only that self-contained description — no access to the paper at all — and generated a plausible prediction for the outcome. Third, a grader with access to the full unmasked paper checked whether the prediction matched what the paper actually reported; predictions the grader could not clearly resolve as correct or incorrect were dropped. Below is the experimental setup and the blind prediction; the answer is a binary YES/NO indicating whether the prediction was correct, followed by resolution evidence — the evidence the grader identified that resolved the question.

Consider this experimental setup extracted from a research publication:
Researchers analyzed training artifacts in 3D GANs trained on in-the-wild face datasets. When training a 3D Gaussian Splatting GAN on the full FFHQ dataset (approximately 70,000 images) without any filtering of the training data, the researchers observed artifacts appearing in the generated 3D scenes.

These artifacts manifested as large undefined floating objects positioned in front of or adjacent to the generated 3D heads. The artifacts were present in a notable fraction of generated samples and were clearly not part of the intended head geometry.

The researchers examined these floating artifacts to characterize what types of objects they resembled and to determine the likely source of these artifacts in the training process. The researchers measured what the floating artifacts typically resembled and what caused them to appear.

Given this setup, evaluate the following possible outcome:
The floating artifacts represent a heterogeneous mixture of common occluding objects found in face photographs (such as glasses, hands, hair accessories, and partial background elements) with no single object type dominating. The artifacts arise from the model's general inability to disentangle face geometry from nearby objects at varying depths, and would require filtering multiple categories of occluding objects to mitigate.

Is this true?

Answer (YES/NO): NO